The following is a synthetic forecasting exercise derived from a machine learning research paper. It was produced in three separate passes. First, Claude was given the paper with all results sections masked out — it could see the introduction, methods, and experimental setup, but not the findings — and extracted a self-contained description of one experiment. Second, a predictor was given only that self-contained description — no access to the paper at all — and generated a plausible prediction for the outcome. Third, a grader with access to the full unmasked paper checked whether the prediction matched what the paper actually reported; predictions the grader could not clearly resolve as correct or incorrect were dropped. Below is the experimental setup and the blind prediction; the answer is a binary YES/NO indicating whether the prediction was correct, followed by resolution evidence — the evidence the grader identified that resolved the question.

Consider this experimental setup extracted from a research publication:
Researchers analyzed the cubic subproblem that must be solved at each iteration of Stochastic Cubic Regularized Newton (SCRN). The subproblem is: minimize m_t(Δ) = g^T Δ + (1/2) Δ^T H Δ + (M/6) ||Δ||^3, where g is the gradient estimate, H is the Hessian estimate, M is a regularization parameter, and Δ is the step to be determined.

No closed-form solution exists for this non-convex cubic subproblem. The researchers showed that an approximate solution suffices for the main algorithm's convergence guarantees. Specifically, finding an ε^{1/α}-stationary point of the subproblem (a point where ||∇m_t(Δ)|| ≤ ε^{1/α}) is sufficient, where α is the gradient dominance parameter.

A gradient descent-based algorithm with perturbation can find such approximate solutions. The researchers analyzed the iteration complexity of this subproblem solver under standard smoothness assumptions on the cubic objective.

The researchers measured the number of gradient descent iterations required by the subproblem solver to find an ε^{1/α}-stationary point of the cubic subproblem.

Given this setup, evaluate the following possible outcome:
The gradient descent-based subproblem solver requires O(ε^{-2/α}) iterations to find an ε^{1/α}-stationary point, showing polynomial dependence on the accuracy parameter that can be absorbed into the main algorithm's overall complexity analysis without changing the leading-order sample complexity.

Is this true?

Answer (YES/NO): YES